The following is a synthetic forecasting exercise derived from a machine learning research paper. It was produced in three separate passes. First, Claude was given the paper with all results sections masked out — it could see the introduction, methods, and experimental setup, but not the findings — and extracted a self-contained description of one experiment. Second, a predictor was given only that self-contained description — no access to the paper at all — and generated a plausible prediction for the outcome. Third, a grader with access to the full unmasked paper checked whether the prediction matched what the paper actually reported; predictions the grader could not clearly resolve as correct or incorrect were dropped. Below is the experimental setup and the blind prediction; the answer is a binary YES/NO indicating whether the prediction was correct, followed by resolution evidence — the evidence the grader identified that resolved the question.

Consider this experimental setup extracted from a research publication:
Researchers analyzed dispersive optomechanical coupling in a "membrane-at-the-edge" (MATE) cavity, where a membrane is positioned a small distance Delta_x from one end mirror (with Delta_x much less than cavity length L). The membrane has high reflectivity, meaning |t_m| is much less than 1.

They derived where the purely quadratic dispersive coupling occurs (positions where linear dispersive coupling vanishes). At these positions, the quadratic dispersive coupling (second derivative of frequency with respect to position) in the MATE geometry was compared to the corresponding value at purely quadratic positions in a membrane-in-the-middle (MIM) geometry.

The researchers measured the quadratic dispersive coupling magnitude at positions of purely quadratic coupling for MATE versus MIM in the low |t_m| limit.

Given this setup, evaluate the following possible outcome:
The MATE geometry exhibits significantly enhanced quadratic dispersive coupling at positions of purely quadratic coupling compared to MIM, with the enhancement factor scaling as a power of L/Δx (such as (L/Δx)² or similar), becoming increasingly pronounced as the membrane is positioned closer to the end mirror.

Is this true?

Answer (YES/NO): NO